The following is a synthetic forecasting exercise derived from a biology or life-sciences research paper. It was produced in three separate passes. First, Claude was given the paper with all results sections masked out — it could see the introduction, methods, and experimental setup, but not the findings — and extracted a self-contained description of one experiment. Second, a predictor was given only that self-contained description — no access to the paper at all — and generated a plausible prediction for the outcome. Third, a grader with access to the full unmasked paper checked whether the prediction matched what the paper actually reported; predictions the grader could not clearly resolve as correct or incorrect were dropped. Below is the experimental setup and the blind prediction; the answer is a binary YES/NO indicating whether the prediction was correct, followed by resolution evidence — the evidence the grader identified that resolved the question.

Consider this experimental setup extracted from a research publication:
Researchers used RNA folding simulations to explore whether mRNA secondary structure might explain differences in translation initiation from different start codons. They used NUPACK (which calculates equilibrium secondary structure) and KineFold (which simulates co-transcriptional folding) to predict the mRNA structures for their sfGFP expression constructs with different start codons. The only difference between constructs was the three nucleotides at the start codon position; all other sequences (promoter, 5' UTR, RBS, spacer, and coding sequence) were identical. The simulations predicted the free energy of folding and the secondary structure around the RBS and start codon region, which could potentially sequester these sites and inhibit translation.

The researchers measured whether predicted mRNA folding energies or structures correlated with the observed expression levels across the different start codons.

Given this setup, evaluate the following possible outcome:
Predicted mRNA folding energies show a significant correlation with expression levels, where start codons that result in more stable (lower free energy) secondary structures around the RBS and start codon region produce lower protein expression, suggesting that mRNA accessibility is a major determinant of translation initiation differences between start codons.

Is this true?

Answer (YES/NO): NO